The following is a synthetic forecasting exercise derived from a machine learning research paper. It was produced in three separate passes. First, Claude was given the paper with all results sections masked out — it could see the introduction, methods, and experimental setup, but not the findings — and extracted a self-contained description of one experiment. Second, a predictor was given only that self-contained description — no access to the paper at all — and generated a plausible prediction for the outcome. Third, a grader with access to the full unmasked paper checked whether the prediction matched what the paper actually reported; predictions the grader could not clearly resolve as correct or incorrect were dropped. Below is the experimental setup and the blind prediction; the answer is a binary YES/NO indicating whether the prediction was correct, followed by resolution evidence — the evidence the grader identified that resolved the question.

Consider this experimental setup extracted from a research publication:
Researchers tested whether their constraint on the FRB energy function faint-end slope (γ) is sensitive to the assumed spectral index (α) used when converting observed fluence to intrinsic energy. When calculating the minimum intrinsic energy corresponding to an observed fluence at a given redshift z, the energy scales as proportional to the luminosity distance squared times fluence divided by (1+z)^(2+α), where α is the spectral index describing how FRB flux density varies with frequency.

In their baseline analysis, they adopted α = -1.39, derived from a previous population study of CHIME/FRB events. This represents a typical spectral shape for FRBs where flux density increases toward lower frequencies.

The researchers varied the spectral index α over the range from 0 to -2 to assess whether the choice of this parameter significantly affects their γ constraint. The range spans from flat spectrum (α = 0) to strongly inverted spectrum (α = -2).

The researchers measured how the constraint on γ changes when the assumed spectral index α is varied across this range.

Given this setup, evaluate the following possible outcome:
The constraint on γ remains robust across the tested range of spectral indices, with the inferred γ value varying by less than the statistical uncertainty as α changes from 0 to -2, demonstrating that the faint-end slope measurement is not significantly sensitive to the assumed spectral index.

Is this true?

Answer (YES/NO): YES